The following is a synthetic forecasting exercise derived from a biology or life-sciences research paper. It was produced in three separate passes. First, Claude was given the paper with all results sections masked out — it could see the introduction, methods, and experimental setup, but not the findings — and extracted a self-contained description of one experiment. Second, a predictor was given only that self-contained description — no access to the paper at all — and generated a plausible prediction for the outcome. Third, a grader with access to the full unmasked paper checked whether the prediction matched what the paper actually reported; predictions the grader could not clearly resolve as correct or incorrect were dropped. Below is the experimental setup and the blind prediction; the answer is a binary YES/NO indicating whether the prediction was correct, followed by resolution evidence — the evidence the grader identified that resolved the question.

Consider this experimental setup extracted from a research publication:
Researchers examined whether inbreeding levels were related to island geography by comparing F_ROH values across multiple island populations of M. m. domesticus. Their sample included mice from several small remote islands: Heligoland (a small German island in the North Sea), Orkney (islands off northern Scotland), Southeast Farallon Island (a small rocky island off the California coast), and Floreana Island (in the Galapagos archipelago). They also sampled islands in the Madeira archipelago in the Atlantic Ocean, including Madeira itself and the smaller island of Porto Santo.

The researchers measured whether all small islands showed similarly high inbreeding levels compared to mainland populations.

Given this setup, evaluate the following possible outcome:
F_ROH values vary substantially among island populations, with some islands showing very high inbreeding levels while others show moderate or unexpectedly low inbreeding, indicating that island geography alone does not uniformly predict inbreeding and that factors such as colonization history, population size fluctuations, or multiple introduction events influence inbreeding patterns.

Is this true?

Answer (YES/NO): YES